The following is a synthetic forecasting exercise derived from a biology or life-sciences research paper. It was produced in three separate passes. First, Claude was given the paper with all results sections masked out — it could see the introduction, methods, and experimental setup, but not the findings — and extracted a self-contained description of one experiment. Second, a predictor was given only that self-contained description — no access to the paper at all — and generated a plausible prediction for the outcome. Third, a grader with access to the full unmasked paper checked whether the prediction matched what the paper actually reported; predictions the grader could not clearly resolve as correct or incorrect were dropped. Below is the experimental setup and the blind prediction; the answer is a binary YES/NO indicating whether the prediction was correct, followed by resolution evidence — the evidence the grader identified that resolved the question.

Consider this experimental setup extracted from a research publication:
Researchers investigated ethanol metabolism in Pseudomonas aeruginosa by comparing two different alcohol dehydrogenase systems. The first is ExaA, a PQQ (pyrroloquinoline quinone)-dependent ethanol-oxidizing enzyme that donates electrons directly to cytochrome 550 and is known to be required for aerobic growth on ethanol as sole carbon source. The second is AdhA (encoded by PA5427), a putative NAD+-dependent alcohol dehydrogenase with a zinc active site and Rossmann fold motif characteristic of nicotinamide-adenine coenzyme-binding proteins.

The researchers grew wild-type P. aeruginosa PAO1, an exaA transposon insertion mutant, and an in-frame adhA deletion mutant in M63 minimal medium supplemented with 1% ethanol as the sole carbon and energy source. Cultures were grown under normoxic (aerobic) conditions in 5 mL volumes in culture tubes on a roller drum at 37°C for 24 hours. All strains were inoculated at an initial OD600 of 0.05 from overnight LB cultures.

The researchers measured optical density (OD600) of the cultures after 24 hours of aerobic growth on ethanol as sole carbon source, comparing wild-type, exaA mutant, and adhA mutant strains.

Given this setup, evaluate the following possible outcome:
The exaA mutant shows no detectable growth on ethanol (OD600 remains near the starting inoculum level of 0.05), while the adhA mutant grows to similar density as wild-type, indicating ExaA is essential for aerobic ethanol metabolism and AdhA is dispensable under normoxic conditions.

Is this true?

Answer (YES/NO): NO